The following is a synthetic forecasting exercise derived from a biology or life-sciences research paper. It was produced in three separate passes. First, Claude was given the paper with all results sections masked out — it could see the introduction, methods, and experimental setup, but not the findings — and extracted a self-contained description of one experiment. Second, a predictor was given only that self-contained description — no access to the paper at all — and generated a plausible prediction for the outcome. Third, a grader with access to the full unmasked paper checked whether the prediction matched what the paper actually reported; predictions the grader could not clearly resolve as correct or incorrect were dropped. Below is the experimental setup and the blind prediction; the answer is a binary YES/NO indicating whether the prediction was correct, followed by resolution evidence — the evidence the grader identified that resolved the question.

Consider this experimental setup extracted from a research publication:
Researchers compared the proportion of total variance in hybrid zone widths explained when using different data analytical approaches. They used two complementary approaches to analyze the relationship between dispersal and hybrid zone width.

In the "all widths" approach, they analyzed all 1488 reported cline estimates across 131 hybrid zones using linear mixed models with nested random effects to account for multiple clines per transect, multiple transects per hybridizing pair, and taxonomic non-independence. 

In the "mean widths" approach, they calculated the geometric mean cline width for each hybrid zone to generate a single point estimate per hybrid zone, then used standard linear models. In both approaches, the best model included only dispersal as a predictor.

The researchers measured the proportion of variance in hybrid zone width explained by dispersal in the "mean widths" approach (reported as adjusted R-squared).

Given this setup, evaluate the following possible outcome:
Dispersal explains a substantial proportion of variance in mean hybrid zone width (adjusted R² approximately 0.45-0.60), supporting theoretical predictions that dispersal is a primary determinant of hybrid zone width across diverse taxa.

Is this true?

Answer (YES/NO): NO